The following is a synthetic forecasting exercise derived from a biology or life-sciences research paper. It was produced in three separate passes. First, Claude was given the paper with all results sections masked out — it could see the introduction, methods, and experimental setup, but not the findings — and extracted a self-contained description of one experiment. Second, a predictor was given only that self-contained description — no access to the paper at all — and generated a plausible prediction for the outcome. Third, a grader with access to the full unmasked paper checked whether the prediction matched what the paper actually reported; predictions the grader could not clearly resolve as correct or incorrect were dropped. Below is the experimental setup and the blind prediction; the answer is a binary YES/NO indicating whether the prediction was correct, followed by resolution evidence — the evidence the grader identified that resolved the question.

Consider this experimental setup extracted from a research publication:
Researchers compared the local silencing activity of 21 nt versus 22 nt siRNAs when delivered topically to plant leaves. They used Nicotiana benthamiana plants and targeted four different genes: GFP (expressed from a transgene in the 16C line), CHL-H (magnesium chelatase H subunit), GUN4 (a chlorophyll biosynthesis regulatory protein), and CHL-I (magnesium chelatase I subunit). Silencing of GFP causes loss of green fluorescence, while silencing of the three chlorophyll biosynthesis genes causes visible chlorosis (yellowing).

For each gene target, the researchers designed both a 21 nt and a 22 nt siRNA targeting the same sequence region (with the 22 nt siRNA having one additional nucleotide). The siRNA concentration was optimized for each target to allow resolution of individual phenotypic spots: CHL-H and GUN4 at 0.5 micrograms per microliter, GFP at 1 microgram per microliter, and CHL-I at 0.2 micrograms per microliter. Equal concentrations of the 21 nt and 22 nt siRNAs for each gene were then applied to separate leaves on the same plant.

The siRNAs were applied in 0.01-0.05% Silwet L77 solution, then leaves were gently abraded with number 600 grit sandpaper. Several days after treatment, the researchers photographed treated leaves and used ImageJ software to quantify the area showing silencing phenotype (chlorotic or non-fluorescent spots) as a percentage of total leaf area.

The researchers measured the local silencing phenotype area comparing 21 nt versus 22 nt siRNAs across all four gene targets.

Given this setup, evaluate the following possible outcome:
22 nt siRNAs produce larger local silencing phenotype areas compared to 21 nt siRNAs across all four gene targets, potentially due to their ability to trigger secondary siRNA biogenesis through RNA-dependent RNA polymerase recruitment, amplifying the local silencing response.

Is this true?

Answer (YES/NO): NO